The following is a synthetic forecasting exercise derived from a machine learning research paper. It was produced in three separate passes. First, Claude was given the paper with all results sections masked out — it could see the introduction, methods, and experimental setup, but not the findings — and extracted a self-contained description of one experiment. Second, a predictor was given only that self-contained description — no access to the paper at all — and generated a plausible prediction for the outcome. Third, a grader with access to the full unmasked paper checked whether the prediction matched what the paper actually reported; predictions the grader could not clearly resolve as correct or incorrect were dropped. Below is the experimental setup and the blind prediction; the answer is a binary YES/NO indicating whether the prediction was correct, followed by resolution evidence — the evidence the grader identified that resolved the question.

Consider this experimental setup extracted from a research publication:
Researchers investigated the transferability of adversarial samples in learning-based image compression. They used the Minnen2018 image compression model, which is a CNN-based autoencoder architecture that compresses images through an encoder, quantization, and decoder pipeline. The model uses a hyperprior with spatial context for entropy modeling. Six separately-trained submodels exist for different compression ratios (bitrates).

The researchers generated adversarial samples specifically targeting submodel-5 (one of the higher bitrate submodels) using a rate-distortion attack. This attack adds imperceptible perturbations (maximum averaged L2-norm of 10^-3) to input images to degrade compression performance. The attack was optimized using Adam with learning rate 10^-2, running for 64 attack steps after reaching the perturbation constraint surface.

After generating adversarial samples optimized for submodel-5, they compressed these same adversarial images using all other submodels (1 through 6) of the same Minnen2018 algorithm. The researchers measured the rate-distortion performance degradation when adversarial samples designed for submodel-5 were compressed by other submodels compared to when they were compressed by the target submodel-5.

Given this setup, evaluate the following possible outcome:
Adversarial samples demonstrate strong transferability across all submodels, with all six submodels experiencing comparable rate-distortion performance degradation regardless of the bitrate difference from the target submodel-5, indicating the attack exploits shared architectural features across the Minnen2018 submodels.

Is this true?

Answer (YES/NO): NO